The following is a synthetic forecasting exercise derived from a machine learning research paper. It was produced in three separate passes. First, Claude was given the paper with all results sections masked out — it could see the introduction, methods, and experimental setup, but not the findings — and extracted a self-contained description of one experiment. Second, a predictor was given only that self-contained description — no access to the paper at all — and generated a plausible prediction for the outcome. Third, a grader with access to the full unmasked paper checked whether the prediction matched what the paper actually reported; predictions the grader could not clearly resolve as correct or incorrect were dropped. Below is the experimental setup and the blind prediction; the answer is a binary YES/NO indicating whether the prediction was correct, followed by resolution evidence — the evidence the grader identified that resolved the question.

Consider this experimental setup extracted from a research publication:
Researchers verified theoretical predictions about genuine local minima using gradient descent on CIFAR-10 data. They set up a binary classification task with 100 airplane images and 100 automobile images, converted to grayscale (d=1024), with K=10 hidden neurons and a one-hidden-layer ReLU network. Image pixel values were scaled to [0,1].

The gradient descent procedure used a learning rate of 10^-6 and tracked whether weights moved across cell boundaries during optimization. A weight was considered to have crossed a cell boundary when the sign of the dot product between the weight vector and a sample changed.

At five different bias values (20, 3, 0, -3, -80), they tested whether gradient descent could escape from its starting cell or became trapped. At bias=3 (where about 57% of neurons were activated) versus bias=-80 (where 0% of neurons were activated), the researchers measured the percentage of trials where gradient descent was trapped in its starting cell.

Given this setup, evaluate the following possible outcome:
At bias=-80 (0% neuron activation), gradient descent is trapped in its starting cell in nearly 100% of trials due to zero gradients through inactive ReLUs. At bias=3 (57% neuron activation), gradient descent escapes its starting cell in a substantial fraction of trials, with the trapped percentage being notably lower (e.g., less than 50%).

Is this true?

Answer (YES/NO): YES